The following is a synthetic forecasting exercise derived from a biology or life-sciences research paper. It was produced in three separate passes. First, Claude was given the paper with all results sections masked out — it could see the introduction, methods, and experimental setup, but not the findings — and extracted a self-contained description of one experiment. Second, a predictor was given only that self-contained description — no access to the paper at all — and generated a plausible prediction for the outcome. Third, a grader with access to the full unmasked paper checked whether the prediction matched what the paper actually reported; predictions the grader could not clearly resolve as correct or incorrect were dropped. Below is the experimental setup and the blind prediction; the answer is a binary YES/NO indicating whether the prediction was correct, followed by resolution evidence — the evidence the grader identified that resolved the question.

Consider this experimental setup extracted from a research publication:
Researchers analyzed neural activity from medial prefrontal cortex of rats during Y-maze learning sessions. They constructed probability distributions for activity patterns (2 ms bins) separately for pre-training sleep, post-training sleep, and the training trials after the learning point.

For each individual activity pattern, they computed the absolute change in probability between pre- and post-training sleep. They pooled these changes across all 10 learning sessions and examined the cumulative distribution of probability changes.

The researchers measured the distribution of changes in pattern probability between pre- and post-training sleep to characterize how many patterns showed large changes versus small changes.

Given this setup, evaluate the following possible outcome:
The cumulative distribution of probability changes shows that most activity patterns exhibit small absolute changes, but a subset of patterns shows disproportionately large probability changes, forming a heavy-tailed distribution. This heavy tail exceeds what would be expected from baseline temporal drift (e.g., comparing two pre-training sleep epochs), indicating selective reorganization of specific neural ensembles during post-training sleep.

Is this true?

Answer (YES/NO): YES